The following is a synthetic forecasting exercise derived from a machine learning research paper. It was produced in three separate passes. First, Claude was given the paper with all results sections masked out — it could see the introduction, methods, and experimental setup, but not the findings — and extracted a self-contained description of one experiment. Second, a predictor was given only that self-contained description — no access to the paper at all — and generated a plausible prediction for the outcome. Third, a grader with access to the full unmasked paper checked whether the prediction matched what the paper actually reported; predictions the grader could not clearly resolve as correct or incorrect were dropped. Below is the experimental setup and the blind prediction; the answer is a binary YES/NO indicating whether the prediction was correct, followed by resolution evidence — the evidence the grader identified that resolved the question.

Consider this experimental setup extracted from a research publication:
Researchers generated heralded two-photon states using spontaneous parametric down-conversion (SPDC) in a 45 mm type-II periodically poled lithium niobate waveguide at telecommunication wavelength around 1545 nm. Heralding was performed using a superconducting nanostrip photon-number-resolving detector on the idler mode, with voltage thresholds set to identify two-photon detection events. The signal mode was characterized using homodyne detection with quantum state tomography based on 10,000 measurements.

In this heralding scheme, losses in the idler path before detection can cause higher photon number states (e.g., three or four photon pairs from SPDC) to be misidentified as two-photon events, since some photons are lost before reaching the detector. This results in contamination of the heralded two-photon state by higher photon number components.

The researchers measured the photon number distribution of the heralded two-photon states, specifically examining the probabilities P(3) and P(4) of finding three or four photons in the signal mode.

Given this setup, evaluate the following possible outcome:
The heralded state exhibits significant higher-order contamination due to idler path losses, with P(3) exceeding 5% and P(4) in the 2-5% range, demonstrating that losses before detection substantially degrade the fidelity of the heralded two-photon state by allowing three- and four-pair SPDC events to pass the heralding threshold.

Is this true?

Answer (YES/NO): NO